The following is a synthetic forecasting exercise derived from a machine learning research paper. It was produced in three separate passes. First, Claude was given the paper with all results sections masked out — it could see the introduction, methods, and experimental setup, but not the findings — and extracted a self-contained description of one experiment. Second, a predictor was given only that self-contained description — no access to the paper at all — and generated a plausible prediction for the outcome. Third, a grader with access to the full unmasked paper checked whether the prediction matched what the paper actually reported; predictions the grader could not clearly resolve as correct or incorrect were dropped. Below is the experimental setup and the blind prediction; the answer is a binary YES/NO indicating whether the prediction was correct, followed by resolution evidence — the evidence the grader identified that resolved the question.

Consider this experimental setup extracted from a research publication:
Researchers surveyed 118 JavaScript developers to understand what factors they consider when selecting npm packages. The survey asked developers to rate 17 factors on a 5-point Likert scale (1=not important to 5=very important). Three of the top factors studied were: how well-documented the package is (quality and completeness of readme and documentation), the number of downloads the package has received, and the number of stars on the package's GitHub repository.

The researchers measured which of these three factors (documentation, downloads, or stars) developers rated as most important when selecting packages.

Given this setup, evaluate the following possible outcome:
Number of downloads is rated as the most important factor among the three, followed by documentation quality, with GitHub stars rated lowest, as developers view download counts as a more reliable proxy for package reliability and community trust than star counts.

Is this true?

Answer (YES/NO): NO